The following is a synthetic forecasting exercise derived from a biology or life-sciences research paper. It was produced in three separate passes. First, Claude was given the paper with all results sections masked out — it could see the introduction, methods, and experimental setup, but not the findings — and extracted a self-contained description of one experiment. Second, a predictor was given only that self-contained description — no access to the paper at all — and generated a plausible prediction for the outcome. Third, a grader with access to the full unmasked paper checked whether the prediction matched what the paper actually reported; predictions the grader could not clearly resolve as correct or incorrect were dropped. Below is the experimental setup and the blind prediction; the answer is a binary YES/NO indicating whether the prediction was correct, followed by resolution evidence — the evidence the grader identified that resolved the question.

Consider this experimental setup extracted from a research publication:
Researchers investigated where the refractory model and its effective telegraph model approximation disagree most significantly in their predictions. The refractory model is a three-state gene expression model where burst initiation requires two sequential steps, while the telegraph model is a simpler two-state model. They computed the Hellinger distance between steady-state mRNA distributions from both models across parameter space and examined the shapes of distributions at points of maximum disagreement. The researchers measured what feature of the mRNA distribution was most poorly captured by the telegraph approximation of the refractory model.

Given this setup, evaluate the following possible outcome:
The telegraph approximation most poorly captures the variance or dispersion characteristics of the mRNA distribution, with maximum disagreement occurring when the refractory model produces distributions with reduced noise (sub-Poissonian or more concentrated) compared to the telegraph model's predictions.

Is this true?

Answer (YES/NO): NO